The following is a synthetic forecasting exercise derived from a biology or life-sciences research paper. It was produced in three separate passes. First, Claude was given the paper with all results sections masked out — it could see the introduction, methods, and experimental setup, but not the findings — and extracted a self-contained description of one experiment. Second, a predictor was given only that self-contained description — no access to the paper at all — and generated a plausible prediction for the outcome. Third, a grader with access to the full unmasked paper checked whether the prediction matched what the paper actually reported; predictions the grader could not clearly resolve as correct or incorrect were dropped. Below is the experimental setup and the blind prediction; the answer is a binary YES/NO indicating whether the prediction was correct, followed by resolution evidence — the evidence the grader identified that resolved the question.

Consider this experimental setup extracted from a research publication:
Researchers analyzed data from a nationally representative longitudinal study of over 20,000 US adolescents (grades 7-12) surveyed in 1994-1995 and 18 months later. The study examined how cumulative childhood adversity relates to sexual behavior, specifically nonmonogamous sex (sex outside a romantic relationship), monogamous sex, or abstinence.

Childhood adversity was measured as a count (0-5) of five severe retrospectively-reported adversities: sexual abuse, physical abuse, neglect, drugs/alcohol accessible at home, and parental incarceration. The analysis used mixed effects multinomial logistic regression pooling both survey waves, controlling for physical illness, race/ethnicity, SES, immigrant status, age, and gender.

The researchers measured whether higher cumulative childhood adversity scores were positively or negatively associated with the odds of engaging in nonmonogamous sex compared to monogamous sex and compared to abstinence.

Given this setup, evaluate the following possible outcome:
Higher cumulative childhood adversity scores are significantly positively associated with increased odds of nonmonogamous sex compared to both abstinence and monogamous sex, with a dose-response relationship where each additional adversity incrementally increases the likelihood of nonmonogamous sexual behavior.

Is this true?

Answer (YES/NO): YES